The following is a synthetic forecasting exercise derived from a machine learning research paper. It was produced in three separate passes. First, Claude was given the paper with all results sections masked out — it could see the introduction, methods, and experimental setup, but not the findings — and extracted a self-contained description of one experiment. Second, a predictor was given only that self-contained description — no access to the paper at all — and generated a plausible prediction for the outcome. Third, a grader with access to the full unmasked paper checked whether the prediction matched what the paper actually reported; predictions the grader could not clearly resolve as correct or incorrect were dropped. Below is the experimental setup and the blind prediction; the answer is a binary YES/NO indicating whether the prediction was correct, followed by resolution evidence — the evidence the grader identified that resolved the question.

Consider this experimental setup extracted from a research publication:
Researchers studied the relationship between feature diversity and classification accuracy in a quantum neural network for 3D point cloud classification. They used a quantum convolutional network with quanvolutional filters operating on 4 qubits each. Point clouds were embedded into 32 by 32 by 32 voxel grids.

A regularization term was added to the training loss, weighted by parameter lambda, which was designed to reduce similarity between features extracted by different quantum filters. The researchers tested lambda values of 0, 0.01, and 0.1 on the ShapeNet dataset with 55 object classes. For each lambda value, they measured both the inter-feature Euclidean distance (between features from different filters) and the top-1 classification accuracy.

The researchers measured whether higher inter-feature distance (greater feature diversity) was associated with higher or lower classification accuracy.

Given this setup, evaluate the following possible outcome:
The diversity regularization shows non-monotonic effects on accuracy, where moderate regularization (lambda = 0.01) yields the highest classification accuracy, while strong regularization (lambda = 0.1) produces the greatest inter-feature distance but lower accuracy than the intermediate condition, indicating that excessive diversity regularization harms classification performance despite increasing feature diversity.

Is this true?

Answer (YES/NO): NO